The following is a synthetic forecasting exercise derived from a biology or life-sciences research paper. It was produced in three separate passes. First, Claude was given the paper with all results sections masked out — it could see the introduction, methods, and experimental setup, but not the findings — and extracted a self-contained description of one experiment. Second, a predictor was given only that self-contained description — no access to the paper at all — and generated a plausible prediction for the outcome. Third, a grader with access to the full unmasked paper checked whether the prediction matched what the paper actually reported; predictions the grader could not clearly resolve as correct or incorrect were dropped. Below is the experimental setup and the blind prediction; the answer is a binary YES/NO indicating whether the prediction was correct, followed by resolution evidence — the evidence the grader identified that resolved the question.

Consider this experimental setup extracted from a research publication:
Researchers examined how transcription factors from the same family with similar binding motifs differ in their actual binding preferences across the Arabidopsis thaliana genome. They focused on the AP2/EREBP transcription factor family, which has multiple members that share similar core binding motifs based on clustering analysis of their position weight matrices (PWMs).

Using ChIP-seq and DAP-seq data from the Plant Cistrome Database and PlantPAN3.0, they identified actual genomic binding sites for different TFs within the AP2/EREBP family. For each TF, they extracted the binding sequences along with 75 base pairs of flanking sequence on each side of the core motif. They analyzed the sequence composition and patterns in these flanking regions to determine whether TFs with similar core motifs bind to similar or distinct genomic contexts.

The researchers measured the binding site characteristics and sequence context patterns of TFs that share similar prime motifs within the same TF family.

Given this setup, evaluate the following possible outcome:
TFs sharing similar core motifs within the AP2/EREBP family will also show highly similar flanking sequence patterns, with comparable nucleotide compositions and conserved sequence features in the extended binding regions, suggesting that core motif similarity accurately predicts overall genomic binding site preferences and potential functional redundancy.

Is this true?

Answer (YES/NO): NO